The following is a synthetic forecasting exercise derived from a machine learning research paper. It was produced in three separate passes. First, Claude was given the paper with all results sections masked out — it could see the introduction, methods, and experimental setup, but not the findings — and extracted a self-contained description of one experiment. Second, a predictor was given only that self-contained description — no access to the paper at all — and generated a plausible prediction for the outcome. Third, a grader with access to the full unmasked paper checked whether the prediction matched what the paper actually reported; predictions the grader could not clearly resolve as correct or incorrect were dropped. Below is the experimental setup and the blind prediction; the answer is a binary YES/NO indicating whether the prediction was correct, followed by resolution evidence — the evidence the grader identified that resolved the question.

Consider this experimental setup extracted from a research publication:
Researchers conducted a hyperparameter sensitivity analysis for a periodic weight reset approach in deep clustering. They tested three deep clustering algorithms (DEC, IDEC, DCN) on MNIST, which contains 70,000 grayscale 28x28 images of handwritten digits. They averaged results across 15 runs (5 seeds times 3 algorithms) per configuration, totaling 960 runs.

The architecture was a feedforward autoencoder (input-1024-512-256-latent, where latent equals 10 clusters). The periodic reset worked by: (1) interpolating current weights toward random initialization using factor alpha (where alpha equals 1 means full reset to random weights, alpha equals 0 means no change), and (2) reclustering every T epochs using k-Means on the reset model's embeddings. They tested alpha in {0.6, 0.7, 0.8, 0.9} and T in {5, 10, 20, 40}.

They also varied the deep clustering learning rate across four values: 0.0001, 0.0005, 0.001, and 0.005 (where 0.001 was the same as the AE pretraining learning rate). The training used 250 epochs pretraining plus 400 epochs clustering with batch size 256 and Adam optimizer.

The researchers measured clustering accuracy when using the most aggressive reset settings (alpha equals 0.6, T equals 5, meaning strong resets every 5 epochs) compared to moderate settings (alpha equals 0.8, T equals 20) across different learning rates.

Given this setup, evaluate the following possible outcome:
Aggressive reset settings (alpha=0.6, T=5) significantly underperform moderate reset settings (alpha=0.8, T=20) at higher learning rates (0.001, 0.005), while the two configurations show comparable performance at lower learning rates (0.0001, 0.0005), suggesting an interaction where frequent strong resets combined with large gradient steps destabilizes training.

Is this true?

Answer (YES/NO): NO